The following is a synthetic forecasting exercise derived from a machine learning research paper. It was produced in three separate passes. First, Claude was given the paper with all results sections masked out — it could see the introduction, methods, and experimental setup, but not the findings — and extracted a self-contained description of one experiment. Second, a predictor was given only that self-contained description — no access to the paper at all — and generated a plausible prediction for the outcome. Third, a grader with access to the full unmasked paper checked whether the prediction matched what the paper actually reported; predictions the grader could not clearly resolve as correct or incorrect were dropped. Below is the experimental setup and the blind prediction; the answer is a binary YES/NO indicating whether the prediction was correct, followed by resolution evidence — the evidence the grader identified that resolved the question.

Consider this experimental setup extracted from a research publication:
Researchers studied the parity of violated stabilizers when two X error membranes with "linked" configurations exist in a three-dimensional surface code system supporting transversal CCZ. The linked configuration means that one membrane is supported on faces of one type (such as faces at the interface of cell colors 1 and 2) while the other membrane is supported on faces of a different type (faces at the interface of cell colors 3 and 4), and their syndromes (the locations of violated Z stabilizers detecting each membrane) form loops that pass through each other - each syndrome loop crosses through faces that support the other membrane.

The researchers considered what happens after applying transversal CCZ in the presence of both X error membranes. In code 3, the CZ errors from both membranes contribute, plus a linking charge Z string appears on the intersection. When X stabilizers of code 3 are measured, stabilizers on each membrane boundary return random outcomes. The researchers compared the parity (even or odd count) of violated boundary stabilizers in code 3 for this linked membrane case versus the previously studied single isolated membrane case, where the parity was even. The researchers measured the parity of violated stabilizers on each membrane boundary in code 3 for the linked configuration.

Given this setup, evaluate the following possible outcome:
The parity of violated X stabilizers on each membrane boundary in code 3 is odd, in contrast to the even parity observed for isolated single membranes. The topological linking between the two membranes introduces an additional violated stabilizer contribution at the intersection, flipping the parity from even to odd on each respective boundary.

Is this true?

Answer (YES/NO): YES